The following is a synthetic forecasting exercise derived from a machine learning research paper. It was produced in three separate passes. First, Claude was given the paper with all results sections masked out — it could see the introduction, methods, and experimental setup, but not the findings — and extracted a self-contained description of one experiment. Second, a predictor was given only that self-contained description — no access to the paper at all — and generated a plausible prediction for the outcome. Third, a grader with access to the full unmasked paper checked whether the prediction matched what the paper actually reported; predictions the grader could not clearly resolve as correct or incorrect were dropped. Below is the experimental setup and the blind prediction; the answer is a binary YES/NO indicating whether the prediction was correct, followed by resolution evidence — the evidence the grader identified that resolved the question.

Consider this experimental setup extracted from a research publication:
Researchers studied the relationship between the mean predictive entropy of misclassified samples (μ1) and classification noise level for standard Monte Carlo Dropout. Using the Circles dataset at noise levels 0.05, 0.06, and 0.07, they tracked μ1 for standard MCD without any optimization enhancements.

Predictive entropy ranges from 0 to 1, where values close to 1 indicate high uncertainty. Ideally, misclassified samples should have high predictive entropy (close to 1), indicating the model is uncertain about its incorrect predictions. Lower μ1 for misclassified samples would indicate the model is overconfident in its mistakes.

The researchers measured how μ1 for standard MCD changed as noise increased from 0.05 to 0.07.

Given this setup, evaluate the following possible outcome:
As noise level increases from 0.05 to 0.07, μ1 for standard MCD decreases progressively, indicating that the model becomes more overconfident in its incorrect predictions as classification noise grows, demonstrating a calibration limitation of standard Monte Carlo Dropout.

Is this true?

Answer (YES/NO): NO